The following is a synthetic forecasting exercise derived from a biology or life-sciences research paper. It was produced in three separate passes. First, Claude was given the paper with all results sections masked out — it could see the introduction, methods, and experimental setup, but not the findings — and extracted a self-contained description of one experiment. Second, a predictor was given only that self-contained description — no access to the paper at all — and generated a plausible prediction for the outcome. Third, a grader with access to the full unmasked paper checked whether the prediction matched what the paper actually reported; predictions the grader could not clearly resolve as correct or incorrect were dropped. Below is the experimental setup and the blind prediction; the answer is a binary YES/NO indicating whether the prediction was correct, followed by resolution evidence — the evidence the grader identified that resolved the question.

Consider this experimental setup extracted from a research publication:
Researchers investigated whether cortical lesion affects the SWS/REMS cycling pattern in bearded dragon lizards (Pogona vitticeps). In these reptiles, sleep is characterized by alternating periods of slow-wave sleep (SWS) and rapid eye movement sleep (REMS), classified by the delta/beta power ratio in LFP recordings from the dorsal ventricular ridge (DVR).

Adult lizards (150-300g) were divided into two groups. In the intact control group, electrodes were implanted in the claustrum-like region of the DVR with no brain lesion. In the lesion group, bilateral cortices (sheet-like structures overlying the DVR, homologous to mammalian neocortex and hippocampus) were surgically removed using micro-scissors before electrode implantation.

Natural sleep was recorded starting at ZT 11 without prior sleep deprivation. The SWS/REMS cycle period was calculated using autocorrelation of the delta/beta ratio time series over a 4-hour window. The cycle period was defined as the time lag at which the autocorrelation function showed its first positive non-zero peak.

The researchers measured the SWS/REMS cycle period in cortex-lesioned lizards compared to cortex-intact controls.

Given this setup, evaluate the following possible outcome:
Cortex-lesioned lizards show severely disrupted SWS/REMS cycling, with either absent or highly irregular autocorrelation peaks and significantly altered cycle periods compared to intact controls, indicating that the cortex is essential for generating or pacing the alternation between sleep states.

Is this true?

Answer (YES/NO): NO